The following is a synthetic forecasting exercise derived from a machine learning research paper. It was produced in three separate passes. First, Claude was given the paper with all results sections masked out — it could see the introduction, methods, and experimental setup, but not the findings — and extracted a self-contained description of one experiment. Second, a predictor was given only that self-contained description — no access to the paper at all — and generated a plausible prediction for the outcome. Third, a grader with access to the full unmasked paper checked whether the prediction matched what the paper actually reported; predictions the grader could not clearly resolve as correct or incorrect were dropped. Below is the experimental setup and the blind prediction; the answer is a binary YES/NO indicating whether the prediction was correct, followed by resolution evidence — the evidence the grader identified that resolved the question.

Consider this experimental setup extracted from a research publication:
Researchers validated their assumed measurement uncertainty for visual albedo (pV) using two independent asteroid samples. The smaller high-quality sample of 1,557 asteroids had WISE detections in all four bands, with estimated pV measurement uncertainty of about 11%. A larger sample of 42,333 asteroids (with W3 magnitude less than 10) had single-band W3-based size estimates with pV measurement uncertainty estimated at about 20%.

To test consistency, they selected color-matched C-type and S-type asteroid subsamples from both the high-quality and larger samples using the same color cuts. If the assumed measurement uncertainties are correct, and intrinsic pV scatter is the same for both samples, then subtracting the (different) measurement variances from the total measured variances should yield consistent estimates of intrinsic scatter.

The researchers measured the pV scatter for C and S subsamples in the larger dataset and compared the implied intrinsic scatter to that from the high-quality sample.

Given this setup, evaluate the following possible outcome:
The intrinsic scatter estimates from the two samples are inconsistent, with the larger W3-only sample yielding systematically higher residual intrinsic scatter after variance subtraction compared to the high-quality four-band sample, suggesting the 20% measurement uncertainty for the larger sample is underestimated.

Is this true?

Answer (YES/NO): NO